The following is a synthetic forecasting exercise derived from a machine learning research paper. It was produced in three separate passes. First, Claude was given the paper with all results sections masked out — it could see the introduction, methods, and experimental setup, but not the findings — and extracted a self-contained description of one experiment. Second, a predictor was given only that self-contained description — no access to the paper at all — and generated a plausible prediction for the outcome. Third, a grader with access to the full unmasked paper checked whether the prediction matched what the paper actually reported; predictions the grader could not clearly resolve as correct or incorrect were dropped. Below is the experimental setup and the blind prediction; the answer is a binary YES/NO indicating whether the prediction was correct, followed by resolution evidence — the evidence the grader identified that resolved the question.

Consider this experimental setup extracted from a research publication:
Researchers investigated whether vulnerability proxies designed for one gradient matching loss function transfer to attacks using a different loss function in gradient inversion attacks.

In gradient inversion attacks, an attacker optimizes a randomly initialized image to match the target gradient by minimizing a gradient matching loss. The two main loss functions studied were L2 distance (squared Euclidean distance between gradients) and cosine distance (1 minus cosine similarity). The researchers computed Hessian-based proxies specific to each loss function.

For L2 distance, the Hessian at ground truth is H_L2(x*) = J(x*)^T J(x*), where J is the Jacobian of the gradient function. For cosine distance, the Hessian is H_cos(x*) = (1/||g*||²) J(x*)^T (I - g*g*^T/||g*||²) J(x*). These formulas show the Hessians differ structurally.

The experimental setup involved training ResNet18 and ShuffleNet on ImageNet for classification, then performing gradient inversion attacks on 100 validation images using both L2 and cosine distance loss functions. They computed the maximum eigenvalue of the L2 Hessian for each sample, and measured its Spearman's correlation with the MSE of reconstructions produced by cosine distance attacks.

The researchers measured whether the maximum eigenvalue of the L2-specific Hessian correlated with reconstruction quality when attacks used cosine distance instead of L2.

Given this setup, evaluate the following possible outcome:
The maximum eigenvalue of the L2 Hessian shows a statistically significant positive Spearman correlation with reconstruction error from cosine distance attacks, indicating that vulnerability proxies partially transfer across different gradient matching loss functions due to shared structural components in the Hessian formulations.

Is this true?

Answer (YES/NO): NO